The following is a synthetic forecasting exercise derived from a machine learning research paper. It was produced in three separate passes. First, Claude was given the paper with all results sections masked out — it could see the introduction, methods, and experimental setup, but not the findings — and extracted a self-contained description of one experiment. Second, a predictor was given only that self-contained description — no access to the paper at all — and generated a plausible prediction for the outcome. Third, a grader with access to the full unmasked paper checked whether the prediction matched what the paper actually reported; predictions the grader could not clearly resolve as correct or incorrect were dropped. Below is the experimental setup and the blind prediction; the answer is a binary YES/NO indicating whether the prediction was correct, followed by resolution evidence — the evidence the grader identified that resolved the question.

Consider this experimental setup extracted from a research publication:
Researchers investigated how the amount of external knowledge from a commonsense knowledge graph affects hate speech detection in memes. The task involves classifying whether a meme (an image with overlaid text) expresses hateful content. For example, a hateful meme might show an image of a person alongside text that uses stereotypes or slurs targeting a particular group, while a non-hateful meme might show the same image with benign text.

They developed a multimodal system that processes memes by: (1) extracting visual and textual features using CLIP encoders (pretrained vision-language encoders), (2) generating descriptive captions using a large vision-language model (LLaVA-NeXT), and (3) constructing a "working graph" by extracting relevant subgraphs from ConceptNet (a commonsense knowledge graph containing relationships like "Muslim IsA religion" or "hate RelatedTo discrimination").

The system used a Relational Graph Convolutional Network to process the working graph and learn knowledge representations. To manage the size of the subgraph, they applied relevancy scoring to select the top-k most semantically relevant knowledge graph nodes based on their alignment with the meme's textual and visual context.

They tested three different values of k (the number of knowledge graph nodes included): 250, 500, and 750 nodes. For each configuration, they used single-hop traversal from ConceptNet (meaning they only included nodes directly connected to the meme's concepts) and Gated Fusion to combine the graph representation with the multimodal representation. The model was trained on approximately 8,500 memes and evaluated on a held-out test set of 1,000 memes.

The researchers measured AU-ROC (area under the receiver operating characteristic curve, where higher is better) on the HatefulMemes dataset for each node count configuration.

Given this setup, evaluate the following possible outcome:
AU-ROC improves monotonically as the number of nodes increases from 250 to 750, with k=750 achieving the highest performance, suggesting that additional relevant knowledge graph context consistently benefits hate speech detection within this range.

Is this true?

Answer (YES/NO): YES